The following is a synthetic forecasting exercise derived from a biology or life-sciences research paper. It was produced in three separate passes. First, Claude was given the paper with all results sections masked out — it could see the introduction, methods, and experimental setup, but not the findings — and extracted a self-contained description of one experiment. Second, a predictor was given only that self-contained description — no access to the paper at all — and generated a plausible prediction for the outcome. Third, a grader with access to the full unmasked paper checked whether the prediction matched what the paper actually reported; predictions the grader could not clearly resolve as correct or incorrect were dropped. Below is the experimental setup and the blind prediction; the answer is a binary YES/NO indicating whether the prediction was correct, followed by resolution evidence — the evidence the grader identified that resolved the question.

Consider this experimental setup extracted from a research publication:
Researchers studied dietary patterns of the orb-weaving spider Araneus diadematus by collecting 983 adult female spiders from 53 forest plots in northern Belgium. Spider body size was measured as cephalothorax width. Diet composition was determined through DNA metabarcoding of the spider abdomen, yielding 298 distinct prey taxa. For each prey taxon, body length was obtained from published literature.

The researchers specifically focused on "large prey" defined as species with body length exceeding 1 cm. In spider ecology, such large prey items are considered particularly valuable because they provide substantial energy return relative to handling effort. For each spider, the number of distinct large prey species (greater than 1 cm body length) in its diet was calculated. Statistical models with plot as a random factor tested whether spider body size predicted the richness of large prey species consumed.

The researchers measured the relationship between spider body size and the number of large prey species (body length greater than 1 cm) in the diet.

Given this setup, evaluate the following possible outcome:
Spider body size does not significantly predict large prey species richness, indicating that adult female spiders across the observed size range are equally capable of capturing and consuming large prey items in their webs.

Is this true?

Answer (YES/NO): YES